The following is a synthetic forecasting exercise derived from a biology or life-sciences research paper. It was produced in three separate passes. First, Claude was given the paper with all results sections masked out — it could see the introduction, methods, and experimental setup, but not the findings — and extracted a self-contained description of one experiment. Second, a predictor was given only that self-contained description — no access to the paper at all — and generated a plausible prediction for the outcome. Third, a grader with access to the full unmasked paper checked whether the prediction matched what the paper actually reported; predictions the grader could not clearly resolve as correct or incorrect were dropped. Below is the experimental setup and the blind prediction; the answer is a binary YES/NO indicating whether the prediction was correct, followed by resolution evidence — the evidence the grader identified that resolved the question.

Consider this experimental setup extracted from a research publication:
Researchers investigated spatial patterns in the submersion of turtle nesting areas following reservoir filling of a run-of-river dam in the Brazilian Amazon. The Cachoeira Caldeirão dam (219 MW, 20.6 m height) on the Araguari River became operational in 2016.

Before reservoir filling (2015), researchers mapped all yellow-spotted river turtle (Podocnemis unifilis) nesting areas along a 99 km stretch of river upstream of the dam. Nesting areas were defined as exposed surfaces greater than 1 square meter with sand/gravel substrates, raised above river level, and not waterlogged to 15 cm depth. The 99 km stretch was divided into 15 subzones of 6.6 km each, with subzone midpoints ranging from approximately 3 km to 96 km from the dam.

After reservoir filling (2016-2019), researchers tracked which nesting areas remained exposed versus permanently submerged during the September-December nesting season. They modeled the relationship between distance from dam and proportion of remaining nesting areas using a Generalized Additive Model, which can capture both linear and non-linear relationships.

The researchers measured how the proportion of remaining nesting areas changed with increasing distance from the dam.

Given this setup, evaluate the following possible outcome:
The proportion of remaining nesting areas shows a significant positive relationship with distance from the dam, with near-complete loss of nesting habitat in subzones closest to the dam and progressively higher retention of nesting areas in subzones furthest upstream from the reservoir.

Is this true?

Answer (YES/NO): YES